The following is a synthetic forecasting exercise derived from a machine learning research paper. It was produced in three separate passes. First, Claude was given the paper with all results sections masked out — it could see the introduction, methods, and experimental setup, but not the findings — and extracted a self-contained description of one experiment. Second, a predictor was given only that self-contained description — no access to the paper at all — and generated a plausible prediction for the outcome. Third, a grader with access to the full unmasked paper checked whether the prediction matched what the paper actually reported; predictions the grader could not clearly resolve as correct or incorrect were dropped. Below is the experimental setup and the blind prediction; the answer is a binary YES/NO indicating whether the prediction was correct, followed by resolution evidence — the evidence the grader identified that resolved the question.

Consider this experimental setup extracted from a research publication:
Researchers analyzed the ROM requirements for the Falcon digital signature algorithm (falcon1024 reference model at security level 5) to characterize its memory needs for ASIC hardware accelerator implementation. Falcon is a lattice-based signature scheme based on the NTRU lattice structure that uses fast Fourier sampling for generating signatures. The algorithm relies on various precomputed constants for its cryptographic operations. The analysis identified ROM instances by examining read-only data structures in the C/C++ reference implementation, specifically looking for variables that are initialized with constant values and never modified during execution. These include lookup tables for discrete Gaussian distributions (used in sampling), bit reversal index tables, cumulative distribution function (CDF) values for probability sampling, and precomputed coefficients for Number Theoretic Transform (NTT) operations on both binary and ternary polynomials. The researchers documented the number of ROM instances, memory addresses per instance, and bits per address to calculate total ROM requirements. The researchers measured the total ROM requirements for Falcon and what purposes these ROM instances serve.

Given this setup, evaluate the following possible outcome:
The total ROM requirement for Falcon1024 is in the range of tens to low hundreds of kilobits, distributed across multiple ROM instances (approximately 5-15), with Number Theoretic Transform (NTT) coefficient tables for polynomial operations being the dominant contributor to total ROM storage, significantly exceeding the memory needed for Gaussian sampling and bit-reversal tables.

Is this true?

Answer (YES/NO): NO